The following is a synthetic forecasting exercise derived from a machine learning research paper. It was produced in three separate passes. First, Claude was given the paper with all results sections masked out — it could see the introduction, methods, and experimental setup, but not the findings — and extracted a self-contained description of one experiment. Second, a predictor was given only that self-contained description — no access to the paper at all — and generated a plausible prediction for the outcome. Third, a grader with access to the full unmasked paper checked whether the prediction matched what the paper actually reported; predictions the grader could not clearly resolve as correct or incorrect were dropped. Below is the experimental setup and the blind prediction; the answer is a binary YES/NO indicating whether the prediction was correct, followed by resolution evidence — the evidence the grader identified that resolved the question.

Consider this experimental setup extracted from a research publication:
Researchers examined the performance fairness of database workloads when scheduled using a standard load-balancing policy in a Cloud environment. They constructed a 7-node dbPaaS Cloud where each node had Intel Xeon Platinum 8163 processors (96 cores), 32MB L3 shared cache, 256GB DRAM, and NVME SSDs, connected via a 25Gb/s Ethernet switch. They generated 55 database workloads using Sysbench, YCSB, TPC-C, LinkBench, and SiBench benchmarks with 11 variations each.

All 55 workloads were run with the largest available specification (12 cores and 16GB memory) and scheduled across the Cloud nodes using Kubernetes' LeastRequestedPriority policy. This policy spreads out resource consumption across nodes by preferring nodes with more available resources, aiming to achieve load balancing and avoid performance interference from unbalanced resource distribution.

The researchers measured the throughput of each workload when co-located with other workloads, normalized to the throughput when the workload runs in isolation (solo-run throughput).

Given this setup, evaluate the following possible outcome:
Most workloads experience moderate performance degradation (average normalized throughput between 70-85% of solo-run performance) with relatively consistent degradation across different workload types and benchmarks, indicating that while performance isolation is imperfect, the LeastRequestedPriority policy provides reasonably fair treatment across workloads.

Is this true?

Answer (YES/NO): NO